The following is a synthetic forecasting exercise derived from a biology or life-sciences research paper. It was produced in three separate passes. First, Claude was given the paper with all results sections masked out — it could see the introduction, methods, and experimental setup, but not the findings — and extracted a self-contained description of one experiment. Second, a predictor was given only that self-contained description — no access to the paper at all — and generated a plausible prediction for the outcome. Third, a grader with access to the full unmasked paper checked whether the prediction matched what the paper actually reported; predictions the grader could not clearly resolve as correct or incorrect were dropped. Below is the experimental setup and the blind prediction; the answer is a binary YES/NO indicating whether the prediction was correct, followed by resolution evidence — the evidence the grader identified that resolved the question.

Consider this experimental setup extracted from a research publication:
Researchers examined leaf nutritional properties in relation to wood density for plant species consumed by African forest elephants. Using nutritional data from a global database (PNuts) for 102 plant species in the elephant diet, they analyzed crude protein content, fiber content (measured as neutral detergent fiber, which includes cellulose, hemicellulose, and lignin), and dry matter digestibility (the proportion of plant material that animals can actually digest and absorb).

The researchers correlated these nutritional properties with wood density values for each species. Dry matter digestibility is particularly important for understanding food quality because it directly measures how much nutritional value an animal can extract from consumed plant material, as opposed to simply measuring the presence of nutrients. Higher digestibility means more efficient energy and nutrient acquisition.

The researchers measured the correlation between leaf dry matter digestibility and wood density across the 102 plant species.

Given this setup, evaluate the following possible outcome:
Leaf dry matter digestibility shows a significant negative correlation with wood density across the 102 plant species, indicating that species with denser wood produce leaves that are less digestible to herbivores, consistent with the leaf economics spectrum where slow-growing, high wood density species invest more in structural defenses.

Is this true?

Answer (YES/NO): YES